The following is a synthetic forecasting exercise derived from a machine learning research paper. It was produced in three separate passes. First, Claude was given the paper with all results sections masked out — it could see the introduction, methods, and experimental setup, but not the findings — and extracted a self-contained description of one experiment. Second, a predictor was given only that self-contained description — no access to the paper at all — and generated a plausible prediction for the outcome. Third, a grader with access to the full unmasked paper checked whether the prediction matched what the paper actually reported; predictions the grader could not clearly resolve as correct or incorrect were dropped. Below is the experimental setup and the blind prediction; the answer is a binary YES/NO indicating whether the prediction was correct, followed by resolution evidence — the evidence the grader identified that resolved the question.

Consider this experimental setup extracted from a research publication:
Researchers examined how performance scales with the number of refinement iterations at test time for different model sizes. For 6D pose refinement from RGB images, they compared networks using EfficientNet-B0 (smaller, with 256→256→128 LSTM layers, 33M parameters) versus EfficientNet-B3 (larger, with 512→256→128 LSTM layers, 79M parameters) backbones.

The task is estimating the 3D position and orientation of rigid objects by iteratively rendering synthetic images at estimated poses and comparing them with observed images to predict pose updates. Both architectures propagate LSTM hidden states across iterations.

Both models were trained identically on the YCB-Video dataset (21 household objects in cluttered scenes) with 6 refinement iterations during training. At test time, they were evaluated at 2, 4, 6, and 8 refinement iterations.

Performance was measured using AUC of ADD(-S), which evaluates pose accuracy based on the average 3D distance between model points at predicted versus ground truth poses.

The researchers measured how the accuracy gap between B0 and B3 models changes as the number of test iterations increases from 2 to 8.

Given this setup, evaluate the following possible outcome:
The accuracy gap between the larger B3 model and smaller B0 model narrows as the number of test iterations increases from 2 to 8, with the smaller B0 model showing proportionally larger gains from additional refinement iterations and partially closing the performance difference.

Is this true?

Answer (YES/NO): NO